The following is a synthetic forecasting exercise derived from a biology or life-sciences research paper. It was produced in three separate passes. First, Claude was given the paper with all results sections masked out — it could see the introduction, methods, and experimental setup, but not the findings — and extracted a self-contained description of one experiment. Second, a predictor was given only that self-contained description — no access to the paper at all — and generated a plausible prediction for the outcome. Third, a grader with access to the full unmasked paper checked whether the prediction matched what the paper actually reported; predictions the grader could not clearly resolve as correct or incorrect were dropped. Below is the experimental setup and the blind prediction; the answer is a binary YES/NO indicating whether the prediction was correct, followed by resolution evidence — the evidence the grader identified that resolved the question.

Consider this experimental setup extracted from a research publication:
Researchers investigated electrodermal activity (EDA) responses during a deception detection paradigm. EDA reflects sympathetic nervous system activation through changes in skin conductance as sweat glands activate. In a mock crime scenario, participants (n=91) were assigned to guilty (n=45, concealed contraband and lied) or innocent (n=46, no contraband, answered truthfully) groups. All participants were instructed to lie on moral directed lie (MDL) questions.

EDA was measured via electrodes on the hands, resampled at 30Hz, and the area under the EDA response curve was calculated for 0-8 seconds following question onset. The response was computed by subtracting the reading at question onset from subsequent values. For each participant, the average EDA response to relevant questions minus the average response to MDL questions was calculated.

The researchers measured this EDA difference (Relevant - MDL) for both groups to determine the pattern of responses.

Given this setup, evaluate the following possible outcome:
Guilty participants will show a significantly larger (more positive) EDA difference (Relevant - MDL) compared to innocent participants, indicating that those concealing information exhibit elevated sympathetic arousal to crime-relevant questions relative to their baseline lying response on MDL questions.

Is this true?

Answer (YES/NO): YES